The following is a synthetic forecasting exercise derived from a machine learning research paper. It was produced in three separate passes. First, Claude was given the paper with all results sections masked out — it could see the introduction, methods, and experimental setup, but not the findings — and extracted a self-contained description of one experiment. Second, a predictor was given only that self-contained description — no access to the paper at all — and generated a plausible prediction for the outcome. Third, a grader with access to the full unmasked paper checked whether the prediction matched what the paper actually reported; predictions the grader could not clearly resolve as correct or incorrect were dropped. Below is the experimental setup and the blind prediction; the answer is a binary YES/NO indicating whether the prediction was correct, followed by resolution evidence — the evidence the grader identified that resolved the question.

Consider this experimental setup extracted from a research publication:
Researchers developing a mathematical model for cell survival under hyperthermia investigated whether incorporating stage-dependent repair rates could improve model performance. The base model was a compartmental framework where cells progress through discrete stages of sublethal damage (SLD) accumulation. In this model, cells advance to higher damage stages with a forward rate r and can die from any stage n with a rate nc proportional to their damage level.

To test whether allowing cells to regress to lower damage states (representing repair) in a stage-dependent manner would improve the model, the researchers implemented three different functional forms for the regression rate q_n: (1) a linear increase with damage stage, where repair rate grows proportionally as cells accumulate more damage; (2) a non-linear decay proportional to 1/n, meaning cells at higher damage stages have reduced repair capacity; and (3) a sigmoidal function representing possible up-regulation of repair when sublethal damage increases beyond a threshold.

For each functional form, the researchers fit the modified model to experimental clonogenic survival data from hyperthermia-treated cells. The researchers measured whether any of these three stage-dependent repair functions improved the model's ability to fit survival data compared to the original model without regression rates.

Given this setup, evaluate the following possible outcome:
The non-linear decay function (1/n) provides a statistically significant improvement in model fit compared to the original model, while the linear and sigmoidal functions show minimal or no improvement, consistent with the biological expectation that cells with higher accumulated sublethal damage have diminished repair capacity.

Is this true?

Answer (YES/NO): NO